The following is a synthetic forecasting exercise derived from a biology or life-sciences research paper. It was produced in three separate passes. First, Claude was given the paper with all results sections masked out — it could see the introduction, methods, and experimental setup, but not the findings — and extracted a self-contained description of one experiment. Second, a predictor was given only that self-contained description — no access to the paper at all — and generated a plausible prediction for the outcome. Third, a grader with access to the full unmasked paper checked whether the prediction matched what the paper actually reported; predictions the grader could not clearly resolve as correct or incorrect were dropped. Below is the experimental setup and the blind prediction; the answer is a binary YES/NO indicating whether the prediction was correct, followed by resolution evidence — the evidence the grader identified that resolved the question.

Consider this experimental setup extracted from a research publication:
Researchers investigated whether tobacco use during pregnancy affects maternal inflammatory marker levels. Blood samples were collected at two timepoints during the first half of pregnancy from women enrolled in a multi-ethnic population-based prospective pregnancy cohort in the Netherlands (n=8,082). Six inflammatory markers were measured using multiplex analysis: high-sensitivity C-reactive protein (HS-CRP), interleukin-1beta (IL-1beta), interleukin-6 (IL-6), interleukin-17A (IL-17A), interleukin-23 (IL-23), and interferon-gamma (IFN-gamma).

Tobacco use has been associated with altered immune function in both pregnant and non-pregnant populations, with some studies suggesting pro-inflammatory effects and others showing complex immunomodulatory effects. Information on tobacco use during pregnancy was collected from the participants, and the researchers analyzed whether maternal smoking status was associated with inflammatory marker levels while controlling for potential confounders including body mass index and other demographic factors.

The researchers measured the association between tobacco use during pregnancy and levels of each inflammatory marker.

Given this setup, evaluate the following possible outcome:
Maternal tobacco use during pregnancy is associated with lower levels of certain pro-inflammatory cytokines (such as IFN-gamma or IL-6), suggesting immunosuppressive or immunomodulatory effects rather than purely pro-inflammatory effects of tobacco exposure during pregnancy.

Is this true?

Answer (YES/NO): YES